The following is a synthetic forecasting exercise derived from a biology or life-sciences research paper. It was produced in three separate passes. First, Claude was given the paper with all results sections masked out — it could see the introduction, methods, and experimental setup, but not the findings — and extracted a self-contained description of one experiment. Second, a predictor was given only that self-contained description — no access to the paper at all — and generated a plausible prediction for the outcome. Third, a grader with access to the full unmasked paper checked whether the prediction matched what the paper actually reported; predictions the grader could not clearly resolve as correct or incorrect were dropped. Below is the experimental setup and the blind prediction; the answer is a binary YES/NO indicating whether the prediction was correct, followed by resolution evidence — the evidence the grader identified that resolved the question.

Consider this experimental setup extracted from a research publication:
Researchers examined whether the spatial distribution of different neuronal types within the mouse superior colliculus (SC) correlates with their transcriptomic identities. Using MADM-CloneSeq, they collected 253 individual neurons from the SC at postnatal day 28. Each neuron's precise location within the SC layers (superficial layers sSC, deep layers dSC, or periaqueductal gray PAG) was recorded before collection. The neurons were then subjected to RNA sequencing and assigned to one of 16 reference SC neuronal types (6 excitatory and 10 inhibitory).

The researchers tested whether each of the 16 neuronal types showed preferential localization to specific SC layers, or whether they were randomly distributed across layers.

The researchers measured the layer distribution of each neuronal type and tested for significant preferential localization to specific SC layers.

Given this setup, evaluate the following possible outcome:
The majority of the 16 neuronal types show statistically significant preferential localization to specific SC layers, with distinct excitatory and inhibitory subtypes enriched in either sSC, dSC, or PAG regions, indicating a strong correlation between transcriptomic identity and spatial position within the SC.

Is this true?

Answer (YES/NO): YES